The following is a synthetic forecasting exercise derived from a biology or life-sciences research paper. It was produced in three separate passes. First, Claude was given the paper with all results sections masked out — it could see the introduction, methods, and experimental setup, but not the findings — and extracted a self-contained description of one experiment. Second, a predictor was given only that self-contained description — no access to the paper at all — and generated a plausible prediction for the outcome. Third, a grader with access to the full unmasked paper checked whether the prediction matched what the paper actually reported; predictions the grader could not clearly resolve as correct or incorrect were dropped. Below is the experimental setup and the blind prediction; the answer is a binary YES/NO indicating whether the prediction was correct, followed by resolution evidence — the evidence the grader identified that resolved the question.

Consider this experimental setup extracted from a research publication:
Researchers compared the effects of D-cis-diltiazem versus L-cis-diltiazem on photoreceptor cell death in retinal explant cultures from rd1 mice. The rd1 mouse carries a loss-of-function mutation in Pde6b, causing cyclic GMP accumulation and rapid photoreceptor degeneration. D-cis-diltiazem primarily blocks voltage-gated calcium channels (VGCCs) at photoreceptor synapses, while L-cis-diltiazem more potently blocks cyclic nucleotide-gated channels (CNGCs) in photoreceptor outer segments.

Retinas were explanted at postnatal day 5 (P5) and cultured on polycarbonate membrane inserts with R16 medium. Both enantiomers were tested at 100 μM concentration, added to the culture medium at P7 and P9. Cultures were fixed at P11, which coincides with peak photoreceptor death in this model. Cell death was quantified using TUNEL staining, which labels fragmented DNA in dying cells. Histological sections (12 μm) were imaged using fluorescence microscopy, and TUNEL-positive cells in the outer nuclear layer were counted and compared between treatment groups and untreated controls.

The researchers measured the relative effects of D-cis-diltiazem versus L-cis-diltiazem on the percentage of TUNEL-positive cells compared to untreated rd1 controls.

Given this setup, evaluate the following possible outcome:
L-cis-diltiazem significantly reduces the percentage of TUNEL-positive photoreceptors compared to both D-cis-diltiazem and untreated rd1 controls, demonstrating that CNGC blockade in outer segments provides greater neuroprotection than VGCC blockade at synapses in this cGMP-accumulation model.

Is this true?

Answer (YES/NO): NO